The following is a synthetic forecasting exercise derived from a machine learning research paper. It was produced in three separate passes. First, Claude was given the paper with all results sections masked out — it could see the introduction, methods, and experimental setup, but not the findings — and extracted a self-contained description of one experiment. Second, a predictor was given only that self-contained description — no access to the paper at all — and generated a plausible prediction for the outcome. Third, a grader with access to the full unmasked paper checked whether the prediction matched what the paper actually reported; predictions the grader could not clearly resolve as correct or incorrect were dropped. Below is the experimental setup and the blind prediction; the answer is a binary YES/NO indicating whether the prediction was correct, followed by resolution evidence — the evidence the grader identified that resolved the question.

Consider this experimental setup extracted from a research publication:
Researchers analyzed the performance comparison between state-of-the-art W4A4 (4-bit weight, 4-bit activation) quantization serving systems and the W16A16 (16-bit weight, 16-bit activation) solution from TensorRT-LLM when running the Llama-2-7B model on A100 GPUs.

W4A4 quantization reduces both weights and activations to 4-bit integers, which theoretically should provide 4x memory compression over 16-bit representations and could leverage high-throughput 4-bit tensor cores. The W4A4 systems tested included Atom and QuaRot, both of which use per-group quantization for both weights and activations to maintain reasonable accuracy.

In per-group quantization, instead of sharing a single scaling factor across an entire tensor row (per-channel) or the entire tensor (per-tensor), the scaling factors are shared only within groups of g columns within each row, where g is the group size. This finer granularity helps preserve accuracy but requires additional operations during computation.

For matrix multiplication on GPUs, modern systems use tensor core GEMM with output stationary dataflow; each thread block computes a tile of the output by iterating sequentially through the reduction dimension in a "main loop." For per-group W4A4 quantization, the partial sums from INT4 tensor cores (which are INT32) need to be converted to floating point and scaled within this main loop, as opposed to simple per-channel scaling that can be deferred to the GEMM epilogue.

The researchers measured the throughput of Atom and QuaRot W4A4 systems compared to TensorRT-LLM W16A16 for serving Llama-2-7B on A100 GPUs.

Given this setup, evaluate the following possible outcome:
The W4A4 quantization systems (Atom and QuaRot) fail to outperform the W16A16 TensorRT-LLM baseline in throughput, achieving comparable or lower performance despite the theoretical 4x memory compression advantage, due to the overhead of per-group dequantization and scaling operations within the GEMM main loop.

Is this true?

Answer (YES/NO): YES